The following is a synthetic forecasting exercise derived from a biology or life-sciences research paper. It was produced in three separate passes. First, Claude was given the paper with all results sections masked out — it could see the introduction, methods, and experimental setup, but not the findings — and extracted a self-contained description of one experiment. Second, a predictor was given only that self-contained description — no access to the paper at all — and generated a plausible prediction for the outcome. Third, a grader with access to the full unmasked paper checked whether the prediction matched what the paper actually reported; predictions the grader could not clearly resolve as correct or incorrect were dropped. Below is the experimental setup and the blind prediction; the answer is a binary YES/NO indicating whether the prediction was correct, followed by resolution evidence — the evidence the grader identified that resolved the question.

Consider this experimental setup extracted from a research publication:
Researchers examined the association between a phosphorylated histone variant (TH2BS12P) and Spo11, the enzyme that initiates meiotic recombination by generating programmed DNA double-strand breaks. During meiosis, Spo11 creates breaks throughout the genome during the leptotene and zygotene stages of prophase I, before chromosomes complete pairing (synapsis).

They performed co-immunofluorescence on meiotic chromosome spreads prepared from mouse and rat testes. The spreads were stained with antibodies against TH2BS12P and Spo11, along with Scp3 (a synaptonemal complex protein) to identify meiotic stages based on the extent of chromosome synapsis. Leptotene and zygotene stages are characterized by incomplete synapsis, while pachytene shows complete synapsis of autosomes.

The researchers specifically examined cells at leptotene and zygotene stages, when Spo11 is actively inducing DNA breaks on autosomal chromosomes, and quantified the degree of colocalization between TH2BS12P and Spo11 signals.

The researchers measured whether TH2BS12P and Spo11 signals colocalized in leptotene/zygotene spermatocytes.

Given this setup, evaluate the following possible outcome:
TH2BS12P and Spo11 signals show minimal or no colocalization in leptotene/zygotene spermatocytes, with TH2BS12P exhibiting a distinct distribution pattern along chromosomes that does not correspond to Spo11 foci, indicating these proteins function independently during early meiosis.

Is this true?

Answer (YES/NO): NO